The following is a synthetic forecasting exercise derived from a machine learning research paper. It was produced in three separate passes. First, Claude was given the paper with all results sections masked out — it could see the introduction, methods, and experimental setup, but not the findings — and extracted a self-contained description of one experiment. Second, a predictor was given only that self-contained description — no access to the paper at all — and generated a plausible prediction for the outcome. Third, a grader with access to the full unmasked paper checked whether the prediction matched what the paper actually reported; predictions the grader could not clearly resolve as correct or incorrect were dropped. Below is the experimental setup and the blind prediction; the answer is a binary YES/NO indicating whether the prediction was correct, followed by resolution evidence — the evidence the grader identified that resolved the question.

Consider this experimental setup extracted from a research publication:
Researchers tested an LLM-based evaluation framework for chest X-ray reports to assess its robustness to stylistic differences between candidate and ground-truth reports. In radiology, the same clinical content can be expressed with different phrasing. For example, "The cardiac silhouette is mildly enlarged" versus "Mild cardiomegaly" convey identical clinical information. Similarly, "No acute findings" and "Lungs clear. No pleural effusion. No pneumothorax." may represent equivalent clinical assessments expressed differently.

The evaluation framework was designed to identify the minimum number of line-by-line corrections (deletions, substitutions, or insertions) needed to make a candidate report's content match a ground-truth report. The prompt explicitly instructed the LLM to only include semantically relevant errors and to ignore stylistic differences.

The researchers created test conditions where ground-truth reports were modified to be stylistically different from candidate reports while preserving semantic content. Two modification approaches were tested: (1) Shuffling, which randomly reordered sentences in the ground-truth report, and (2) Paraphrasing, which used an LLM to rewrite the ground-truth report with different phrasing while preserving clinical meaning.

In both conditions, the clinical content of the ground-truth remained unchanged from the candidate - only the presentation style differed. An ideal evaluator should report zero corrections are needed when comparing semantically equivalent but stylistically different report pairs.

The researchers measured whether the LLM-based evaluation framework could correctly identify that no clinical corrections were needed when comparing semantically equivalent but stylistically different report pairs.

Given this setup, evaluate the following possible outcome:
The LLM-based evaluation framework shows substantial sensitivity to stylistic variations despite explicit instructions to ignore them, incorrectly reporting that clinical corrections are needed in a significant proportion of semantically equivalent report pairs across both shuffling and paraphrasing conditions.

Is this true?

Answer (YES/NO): NO